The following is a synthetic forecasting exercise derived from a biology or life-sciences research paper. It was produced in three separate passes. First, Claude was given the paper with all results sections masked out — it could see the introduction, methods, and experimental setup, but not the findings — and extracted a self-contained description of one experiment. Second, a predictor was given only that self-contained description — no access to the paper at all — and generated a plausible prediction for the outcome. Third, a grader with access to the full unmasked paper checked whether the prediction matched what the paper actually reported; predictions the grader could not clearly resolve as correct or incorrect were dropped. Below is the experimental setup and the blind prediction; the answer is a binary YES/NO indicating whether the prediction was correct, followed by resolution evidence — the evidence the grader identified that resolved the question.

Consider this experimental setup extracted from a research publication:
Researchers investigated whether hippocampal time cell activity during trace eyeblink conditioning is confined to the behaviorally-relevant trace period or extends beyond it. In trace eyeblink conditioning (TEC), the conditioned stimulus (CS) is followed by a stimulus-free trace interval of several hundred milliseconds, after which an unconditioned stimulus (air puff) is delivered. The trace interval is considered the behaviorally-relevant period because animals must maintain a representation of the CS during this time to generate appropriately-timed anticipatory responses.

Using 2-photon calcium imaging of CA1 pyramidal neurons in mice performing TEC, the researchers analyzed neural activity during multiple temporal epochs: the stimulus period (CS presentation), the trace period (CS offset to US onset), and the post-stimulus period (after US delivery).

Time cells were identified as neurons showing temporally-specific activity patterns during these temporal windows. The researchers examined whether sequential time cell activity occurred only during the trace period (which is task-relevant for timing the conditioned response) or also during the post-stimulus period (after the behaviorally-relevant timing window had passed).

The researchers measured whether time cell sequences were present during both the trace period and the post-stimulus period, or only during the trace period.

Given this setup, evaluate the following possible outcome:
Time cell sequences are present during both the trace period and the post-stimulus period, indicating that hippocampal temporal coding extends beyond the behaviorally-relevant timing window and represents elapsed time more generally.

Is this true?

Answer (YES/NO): YES